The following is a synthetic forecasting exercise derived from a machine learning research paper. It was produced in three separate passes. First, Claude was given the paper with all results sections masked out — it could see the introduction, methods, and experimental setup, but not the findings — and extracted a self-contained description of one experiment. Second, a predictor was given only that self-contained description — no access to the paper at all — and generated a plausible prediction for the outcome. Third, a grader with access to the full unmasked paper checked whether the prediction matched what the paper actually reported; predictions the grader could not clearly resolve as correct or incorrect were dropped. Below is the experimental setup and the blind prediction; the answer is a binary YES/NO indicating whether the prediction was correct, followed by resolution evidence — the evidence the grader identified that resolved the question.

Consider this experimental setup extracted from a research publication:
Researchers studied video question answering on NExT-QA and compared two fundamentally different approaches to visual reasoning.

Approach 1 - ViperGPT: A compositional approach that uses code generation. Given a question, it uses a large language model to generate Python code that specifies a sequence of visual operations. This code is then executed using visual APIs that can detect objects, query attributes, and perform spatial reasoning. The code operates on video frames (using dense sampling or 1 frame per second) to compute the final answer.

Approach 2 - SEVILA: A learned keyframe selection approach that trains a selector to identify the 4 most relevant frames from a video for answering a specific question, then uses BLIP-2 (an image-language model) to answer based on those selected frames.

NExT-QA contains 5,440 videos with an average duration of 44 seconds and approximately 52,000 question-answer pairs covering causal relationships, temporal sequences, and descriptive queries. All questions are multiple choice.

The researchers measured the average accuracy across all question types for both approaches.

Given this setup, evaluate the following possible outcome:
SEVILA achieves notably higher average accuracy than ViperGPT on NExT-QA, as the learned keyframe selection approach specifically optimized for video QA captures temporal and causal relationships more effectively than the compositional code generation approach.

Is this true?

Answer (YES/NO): YES